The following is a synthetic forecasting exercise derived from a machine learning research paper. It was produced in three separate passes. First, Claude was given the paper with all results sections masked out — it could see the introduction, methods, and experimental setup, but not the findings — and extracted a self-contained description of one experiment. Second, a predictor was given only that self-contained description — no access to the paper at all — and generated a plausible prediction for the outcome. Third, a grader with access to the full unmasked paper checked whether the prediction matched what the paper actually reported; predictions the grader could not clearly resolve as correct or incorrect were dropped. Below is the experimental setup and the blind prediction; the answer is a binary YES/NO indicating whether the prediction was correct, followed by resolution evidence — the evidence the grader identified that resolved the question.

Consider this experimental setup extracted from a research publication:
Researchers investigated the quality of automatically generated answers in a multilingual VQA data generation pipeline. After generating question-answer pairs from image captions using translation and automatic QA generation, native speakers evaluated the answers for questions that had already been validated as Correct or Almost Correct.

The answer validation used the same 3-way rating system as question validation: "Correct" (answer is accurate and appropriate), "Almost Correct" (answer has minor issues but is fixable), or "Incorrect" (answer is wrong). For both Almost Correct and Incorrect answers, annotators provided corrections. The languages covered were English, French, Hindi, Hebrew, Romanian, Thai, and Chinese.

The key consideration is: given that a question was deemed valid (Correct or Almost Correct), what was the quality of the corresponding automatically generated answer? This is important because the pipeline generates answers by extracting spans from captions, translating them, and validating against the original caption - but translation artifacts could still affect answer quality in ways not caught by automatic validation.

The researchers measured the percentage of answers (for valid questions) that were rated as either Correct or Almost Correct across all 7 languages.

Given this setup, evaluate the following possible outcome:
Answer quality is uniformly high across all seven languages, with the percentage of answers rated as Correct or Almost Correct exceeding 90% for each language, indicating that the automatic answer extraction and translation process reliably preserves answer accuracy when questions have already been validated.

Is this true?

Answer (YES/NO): YES